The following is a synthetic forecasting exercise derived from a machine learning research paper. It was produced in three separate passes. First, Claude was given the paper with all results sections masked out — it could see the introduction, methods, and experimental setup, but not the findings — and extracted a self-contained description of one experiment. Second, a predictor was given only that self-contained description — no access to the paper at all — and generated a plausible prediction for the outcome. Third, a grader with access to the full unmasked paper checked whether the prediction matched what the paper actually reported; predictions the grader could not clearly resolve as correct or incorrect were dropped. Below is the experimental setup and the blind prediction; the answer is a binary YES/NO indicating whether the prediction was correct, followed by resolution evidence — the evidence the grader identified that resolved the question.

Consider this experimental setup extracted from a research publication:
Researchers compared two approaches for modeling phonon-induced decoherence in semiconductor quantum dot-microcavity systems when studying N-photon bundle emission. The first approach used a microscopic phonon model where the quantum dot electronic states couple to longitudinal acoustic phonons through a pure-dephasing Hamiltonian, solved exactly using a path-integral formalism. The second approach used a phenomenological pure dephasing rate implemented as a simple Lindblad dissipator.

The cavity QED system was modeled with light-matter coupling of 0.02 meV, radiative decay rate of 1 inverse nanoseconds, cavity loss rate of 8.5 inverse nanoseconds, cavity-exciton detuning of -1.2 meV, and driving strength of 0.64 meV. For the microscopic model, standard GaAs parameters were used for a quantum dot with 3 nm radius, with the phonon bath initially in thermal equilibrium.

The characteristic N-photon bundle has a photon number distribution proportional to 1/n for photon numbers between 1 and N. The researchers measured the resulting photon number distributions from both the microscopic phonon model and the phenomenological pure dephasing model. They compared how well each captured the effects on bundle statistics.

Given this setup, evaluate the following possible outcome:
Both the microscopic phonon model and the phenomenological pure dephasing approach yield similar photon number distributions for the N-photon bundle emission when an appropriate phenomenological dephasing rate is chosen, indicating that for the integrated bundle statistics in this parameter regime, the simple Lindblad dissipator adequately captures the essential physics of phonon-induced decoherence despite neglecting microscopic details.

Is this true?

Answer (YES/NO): YES